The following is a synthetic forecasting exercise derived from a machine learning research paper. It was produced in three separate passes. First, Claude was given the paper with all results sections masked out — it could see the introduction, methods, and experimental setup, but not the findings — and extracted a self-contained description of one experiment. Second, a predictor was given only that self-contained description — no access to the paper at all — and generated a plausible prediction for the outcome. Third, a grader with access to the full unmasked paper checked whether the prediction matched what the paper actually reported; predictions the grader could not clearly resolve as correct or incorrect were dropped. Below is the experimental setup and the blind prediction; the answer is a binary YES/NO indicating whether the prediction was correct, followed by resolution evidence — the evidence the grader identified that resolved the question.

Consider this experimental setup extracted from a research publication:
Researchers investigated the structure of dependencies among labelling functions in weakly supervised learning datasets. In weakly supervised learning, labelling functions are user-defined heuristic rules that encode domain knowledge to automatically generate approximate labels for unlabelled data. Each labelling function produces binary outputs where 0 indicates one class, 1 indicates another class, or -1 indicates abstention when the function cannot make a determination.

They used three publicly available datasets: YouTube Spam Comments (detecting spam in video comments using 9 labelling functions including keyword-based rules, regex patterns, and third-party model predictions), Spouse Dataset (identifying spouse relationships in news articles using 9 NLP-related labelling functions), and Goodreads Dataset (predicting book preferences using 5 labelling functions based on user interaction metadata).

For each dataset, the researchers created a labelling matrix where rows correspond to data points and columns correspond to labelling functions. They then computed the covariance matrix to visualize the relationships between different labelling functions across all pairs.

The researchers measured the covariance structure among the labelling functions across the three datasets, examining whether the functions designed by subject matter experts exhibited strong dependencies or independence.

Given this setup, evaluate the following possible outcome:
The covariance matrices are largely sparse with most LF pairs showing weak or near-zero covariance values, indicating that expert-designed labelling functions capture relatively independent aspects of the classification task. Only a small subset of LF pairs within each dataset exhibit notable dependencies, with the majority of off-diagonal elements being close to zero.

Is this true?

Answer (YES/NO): NO